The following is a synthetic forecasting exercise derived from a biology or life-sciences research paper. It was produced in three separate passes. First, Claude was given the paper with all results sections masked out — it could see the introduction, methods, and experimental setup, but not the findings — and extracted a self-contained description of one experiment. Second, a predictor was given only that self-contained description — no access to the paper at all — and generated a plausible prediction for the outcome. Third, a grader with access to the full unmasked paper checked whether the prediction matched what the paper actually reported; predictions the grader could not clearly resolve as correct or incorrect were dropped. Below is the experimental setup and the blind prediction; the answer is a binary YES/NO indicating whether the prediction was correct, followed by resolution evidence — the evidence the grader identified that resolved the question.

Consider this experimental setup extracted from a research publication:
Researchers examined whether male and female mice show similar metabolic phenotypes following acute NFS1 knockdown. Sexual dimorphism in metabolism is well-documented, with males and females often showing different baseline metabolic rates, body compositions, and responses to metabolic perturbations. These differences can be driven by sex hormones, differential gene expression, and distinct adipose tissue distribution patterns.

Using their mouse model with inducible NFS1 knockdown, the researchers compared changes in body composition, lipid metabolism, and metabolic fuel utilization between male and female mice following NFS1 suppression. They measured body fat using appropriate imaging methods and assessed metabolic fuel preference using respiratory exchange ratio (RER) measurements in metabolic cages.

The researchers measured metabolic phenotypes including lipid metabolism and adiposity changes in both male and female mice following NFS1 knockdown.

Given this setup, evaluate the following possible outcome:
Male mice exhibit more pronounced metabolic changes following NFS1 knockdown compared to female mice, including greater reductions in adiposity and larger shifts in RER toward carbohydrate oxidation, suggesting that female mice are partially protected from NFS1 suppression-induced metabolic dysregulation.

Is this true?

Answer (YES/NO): NO